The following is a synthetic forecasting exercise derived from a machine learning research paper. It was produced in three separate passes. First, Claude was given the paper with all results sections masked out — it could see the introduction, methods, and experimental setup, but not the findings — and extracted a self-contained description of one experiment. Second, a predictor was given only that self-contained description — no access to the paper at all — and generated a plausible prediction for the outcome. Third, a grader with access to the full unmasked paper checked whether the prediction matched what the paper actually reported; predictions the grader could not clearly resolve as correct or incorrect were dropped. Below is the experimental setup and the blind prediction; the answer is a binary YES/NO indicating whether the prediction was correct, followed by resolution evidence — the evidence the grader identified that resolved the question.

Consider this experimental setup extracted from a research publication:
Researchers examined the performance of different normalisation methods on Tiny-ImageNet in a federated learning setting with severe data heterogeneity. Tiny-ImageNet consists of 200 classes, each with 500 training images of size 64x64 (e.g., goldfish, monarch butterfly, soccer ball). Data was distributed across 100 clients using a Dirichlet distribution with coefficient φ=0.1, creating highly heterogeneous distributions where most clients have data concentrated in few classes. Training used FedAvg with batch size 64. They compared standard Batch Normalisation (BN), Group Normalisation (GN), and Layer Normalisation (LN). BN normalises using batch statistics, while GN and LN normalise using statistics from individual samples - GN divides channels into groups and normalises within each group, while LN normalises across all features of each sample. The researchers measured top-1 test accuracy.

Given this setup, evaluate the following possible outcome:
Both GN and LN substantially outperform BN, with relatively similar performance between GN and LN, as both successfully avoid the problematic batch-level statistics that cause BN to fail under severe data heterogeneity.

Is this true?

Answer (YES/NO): NO